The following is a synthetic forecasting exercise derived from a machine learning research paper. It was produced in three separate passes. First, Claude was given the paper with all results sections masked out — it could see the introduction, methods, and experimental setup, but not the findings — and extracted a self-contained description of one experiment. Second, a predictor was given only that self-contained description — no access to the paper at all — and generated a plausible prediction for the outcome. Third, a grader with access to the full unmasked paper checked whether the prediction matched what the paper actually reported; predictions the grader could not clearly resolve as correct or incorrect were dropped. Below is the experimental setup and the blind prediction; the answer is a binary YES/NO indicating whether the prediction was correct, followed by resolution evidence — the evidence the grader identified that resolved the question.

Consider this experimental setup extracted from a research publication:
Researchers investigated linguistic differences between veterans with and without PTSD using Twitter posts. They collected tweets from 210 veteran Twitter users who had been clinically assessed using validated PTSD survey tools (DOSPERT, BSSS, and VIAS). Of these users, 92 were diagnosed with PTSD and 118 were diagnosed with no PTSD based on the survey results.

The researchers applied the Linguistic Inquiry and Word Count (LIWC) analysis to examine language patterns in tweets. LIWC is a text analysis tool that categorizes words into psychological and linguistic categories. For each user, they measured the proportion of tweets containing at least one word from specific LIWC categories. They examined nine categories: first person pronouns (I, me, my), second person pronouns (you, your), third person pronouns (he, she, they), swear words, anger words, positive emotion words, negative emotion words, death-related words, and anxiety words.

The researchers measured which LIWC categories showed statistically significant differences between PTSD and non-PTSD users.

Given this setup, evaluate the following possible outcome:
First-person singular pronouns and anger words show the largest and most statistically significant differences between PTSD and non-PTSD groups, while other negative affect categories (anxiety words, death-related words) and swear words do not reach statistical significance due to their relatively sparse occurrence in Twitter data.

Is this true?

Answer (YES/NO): NO